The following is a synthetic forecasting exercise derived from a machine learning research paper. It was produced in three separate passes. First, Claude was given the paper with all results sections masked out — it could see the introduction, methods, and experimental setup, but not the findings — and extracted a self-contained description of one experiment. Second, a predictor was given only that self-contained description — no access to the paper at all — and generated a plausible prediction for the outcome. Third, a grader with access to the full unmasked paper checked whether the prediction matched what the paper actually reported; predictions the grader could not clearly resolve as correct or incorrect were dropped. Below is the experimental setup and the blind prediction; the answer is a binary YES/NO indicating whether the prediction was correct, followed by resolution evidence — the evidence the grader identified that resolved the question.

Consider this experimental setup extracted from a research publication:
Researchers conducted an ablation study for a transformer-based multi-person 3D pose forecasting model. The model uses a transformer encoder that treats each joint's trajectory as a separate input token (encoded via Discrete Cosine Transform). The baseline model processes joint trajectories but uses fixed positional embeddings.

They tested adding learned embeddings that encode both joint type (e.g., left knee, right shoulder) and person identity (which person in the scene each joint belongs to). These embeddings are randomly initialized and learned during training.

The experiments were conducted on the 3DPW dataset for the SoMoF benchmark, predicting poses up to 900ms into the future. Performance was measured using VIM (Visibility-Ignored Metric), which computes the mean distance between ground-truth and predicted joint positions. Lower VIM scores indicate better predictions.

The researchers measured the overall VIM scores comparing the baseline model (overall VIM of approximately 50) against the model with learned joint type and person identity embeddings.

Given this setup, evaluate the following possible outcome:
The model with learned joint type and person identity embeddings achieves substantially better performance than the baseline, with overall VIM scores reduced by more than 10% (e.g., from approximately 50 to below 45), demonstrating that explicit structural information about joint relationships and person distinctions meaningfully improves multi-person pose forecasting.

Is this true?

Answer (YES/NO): NO